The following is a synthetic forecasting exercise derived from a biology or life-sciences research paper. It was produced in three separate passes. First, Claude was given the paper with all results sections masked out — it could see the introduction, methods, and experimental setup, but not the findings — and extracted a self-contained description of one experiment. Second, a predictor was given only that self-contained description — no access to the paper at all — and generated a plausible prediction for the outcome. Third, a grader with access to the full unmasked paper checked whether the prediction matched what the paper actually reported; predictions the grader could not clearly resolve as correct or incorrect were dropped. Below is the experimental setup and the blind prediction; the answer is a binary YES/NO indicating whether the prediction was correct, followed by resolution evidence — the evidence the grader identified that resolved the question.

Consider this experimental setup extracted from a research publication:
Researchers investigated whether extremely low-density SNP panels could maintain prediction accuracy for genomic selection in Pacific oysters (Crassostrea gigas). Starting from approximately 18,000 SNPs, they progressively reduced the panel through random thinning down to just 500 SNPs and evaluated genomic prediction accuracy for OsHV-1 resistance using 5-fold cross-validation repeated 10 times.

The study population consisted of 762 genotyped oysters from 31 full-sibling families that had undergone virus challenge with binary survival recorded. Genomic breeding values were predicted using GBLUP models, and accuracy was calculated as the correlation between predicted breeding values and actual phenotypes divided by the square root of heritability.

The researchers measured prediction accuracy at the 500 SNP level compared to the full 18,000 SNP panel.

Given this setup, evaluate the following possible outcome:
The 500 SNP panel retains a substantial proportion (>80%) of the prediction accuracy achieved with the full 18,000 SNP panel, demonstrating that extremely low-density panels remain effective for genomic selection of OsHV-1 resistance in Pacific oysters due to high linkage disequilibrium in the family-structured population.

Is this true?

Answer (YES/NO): YES